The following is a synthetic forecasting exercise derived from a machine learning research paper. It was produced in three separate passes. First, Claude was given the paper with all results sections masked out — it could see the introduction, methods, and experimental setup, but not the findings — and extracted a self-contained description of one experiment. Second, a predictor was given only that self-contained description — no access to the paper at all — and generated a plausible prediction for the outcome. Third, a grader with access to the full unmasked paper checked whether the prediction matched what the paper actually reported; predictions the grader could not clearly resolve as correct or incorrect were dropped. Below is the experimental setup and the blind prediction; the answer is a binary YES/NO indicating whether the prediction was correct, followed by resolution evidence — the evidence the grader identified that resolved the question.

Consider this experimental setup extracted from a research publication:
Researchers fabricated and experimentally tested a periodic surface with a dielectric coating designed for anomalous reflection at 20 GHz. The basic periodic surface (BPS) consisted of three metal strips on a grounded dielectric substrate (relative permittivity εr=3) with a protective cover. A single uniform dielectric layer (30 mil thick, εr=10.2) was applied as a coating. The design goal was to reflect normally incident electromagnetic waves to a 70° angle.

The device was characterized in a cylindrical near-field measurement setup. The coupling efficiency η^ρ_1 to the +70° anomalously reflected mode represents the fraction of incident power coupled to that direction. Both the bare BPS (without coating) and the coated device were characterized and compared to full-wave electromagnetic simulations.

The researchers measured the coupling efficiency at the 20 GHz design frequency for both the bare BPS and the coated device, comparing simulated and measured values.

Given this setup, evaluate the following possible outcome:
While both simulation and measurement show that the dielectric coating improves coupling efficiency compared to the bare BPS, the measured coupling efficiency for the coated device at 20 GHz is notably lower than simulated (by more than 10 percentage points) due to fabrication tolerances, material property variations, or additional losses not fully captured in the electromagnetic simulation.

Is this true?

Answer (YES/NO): NO